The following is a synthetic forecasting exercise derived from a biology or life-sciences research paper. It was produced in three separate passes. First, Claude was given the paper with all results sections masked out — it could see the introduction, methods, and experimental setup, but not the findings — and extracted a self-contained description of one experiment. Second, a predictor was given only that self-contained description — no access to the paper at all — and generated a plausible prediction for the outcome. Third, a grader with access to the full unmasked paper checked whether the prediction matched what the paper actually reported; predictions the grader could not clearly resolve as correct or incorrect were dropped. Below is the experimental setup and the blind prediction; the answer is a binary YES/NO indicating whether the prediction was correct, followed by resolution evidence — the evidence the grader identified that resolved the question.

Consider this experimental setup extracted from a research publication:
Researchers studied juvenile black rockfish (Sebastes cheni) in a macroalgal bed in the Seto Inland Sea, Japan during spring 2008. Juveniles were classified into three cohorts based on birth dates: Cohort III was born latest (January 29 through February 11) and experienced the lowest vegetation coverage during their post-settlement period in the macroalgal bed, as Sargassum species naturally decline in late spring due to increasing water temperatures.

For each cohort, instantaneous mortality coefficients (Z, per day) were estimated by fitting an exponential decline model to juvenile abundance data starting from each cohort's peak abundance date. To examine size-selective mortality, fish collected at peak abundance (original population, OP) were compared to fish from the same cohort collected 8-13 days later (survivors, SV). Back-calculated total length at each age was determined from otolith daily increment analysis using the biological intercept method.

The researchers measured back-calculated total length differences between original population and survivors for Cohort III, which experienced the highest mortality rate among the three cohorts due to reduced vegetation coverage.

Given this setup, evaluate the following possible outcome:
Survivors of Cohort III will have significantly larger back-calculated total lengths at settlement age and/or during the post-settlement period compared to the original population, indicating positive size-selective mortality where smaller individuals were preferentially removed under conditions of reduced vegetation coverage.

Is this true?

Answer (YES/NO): NO